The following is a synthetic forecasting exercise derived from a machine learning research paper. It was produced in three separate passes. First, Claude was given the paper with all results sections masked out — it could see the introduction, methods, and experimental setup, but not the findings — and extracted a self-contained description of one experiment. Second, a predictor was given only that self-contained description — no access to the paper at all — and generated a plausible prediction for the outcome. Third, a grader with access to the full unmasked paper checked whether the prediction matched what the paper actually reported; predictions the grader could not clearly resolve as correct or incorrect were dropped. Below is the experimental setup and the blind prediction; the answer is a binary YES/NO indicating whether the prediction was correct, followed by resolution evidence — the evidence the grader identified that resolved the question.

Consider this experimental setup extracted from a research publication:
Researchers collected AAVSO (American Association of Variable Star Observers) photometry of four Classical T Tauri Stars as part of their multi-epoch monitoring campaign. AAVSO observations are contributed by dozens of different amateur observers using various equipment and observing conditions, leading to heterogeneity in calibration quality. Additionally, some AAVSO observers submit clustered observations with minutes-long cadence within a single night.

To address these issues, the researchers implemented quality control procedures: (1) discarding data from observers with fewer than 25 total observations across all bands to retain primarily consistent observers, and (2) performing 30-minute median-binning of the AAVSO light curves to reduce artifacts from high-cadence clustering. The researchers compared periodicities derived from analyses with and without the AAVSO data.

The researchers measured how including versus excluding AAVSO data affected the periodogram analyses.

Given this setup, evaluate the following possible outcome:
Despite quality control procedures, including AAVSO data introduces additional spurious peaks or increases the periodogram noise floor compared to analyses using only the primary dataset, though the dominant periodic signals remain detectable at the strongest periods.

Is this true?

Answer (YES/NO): NO